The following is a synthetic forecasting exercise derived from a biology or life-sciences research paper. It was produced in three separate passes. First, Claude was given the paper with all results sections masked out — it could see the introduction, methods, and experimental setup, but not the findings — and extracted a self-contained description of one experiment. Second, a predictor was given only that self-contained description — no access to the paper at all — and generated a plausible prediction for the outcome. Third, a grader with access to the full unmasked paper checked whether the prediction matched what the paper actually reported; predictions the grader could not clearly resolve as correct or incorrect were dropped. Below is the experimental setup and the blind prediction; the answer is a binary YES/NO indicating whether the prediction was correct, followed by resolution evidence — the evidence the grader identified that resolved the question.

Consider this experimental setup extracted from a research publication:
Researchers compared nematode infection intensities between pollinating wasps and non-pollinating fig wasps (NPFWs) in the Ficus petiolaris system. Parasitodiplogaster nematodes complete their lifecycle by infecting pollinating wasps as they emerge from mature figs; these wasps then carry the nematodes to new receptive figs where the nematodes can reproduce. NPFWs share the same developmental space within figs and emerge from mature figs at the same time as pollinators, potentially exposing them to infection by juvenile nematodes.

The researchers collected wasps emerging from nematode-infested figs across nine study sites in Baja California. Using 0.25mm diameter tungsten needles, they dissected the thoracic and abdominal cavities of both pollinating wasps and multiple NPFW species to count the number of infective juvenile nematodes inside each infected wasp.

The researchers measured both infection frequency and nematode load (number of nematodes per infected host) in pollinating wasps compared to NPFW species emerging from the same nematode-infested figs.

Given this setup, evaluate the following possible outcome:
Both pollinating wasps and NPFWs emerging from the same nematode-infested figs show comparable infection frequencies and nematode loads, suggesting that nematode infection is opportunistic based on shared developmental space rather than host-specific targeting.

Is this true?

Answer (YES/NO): NO